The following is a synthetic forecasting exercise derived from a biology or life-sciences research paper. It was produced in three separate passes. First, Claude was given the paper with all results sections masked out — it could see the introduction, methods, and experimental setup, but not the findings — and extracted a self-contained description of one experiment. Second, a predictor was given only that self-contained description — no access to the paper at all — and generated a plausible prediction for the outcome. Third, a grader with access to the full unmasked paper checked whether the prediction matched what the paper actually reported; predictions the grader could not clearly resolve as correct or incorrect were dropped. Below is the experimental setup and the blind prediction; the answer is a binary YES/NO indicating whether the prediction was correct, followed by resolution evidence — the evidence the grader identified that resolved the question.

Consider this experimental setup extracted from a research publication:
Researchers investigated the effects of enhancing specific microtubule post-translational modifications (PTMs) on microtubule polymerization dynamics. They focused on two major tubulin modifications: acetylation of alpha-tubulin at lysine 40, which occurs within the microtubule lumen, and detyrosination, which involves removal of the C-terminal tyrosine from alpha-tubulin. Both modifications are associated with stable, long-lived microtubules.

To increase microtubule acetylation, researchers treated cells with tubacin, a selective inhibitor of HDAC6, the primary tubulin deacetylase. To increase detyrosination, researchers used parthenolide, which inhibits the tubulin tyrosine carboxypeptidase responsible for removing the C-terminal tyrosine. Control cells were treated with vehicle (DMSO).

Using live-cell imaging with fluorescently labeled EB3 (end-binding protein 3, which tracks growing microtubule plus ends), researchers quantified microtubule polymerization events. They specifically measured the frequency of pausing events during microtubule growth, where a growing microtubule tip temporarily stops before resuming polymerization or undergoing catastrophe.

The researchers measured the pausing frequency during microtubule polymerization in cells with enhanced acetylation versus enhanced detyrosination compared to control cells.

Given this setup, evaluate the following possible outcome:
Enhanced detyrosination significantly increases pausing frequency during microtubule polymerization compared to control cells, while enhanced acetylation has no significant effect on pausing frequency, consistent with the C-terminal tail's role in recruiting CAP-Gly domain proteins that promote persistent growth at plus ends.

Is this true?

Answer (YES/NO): NO